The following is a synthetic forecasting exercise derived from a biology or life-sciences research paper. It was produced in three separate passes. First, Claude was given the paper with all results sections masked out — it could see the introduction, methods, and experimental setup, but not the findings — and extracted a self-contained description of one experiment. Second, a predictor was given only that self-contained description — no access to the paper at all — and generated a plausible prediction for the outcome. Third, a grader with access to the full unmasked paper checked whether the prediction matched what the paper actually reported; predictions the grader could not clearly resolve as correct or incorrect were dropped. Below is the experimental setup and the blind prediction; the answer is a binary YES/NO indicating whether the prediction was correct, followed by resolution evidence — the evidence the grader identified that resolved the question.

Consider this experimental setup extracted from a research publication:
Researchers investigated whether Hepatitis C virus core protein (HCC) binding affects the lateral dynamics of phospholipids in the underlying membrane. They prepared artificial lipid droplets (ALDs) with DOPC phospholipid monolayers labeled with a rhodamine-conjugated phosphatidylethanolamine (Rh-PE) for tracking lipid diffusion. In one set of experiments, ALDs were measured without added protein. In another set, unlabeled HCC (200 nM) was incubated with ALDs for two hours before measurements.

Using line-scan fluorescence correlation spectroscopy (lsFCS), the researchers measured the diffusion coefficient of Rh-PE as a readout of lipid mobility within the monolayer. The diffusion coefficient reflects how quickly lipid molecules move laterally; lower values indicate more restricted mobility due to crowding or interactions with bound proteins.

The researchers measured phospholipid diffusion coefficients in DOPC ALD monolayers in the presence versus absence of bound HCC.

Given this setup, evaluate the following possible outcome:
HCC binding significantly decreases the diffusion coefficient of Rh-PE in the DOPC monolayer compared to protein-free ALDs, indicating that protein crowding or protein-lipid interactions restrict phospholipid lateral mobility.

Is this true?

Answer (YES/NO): YES